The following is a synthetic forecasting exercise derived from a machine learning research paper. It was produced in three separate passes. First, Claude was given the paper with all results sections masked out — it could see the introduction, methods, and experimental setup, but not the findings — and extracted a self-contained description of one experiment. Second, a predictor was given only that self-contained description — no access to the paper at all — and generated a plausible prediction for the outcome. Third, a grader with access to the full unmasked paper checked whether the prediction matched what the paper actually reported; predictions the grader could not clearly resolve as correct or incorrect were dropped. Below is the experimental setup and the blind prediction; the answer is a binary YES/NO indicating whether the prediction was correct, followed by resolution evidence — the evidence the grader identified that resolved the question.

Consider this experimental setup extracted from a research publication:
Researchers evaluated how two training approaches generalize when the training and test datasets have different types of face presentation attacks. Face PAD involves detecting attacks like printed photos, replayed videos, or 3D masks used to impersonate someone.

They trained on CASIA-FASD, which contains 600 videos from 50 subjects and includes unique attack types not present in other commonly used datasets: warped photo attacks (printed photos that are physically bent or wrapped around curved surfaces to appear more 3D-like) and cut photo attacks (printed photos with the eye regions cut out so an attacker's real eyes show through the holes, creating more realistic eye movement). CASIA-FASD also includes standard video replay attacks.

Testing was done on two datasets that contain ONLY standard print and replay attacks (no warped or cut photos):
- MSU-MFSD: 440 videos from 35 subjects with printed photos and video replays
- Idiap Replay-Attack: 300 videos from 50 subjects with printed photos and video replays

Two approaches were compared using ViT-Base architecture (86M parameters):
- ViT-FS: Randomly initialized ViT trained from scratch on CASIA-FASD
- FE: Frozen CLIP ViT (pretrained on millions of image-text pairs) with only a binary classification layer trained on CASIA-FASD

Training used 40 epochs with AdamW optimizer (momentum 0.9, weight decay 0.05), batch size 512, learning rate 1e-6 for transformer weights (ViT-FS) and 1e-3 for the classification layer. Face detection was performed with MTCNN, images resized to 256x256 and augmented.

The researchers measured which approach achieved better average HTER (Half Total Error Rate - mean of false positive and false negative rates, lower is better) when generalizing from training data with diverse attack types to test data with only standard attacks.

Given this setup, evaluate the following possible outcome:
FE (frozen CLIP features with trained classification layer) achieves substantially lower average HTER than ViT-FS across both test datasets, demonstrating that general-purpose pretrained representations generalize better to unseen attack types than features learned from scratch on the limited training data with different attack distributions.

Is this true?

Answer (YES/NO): NO